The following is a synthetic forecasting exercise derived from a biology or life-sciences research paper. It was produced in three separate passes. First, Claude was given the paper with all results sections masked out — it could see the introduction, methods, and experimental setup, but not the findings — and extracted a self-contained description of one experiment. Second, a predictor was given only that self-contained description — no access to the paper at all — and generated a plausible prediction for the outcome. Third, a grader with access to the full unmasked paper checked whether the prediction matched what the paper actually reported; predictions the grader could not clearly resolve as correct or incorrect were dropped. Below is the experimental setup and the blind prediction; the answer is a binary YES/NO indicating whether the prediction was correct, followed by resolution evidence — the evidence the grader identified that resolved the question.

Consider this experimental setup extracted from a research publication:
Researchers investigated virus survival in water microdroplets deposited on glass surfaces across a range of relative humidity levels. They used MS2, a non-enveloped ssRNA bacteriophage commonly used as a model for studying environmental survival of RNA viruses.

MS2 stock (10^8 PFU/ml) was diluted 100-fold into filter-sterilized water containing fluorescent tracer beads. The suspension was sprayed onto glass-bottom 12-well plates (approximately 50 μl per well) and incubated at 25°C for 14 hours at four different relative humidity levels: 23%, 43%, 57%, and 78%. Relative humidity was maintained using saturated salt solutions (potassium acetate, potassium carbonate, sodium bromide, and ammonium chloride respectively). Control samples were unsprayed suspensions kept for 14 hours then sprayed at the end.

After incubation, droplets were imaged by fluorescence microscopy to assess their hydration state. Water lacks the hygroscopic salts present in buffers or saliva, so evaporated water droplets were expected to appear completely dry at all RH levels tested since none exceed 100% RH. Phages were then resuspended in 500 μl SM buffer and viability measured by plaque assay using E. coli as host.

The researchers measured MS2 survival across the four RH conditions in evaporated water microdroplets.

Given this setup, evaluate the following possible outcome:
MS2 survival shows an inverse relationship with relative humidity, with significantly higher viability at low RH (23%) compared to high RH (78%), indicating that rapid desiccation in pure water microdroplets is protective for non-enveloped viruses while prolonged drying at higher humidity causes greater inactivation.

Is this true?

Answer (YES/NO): NO